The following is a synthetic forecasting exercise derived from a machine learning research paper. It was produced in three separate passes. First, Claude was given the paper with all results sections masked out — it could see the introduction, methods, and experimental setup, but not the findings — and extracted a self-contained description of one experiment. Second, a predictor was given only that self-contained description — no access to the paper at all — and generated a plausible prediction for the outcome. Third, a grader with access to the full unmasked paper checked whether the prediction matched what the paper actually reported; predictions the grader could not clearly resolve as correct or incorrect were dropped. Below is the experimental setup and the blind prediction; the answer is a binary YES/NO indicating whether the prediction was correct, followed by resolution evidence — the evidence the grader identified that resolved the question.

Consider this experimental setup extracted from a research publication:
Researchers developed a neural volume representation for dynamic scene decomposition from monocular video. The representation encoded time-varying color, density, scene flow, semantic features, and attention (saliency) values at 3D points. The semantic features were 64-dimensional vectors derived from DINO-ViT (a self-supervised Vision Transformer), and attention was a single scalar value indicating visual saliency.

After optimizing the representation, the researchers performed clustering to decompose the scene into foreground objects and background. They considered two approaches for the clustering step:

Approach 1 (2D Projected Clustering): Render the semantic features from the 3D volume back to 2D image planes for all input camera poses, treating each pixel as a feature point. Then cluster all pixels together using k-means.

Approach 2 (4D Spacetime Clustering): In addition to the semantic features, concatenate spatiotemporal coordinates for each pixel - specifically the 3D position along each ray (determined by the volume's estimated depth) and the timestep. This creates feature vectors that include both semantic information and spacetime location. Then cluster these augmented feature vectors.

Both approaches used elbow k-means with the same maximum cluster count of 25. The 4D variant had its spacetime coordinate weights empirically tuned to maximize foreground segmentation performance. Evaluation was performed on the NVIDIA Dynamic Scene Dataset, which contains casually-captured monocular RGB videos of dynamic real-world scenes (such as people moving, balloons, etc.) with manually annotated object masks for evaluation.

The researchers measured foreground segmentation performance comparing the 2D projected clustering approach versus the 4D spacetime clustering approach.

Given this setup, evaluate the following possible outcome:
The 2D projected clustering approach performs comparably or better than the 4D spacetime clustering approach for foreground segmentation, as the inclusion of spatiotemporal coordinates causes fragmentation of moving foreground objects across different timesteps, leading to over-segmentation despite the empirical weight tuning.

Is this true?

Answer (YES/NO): YES